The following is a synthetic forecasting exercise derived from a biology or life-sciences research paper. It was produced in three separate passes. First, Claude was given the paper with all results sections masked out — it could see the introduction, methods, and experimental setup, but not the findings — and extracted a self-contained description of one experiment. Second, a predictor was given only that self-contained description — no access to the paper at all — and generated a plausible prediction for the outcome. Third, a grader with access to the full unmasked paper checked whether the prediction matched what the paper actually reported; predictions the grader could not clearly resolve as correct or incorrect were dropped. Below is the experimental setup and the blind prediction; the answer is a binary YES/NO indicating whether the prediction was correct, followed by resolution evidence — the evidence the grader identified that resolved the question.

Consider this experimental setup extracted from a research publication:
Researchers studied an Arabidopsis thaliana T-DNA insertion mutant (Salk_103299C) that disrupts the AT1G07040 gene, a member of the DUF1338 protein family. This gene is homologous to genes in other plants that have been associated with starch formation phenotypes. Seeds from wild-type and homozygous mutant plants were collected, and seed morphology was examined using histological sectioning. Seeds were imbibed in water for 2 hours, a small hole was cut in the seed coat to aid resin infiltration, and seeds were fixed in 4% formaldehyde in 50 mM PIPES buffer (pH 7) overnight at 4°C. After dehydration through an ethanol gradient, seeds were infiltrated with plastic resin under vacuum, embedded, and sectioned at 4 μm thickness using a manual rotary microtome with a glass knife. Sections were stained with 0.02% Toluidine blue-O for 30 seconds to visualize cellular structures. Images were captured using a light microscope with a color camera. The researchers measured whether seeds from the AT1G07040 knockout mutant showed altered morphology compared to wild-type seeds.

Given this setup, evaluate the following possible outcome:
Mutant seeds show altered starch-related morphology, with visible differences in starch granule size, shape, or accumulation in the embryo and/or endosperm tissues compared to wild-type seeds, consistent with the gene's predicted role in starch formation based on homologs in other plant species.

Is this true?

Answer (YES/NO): NO